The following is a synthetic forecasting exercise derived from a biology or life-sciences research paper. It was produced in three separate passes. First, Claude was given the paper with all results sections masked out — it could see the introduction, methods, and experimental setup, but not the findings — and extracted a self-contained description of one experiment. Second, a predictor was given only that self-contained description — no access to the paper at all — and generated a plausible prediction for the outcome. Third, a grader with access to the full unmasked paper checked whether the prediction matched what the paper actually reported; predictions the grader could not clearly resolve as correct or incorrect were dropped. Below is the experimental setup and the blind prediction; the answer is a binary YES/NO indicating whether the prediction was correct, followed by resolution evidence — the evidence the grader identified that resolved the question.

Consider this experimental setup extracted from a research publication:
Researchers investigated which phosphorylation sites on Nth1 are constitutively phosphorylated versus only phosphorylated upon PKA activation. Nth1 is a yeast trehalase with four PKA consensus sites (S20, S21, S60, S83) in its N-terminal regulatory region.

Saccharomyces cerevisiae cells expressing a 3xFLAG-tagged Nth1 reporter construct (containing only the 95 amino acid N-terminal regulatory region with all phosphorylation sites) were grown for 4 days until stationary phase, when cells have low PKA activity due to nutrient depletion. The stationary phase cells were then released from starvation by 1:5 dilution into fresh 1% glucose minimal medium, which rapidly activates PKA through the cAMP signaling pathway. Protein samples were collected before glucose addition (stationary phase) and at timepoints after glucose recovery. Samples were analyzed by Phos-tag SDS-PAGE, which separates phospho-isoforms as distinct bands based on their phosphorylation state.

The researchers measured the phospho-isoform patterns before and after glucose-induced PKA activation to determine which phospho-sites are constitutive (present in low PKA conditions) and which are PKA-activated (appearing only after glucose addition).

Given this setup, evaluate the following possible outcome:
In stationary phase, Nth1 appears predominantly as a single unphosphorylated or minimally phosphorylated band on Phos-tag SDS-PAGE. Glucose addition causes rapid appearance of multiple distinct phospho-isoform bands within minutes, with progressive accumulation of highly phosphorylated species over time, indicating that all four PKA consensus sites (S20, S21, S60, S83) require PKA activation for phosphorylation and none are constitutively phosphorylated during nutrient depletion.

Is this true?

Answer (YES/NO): NO